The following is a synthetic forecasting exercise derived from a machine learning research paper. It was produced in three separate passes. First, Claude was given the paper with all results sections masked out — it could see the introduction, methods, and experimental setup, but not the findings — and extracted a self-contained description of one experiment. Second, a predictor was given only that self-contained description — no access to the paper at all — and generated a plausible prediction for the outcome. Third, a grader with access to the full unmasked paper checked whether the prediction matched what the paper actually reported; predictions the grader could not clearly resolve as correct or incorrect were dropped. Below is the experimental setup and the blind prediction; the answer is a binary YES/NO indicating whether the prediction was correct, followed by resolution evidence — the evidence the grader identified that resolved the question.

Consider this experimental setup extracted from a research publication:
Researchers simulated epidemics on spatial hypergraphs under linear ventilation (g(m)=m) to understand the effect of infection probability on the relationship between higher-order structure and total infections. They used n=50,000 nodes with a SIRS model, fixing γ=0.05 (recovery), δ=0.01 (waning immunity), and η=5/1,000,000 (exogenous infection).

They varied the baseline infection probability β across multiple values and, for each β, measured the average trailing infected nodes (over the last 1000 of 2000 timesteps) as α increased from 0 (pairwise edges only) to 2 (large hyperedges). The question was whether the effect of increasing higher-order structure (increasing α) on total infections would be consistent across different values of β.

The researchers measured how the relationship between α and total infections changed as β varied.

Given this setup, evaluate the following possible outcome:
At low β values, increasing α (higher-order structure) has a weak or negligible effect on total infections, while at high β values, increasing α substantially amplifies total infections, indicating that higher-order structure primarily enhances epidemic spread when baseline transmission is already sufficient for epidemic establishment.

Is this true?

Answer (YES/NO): NO